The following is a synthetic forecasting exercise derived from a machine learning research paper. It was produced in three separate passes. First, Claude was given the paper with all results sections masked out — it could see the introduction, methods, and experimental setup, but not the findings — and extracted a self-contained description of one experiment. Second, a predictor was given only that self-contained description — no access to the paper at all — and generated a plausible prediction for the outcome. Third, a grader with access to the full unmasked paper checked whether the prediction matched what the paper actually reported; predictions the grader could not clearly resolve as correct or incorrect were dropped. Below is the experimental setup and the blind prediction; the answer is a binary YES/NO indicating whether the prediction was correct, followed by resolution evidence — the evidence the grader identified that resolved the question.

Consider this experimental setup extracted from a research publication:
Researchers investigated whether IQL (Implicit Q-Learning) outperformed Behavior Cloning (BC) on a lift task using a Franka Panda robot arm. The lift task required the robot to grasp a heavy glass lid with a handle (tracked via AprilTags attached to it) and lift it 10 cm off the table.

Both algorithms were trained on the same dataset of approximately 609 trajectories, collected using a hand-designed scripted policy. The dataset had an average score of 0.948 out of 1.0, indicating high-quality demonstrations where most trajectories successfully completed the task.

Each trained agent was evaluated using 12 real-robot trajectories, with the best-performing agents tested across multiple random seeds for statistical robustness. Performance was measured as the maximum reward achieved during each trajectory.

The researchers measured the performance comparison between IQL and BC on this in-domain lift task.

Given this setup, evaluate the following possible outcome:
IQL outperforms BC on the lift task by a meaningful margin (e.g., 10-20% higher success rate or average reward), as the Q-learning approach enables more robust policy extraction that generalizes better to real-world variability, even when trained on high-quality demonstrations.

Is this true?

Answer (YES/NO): NO